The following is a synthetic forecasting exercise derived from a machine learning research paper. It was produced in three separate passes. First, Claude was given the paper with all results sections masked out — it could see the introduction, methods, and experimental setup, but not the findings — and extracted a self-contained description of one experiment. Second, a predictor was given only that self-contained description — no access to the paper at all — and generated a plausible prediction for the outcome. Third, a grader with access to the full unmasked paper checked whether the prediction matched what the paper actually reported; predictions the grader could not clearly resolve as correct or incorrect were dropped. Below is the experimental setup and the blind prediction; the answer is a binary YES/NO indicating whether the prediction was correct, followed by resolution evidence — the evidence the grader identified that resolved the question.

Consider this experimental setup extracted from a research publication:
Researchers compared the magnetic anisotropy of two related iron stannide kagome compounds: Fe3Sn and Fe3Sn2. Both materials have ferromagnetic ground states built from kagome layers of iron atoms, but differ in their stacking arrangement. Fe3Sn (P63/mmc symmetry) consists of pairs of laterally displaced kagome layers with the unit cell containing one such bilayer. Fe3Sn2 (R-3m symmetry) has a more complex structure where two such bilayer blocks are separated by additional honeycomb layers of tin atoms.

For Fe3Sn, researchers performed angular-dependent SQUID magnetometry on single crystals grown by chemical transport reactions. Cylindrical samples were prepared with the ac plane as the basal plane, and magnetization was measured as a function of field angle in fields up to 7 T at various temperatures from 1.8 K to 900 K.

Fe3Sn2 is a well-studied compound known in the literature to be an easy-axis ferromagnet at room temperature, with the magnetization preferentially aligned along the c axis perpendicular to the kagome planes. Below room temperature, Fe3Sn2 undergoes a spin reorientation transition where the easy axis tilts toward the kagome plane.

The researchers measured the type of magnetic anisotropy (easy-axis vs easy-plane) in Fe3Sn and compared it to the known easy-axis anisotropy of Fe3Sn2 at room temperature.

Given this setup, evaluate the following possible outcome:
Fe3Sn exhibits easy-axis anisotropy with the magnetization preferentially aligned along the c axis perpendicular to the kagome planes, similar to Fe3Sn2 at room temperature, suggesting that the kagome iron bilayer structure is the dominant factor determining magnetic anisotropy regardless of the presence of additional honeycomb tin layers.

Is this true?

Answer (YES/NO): NO